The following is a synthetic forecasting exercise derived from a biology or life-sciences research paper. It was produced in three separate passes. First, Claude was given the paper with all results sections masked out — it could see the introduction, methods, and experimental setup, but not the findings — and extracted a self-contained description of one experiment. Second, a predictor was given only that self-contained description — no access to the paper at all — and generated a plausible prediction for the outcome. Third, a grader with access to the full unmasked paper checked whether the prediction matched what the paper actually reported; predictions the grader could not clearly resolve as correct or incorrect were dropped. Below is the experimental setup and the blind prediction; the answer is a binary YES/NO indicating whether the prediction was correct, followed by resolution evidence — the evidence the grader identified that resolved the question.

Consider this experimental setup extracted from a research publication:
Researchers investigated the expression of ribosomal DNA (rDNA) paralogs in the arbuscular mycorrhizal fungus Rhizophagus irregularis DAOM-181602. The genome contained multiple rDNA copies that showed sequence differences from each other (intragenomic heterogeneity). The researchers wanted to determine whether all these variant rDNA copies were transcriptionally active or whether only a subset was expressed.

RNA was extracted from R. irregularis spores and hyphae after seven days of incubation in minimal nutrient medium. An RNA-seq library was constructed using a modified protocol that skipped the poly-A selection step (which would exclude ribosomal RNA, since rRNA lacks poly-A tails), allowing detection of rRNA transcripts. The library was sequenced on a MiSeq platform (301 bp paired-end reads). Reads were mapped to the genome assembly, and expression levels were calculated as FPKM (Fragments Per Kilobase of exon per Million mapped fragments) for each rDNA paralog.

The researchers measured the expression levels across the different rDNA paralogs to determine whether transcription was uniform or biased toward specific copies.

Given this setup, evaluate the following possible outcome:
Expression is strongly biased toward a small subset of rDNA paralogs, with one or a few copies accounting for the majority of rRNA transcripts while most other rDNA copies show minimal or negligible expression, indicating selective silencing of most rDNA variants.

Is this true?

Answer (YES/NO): NO